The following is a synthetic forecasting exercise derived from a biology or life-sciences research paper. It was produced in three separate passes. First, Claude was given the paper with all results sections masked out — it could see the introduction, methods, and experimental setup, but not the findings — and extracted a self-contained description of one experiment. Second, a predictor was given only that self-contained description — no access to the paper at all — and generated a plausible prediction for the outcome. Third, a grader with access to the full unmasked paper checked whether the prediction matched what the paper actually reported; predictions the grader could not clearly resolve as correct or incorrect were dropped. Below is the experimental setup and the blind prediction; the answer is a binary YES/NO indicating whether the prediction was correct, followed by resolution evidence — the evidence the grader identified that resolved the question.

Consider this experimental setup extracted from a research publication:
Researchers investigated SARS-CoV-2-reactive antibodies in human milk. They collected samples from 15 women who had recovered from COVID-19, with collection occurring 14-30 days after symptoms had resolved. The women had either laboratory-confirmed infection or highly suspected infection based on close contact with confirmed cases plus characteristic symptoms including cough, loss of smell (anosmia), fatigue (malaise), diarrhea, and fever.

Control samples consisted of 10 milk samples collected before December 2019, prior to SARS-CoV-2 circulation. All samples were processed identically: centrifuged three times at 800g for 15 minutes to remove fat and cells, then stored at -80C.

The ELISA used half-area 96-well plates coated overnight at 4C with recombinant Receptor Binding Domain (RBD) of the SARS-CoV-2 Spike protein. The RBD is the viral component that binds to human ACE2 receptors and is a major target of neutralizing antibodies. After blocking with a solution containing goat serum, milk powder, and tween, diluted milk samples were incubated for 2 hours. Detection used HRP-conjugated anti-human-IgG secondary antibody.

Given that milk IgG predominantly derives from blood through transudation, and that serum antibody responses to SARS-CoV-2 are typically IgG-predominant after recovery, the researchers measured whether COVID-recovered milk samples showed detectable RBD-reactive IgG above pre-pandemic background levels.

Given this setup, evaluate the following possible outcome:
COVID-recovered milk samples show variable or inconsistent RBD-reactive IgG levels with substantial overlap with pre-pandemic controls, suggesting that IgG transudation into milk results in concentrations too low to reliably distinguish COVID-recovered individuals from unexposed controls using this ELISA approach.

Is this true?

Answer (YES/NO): NO